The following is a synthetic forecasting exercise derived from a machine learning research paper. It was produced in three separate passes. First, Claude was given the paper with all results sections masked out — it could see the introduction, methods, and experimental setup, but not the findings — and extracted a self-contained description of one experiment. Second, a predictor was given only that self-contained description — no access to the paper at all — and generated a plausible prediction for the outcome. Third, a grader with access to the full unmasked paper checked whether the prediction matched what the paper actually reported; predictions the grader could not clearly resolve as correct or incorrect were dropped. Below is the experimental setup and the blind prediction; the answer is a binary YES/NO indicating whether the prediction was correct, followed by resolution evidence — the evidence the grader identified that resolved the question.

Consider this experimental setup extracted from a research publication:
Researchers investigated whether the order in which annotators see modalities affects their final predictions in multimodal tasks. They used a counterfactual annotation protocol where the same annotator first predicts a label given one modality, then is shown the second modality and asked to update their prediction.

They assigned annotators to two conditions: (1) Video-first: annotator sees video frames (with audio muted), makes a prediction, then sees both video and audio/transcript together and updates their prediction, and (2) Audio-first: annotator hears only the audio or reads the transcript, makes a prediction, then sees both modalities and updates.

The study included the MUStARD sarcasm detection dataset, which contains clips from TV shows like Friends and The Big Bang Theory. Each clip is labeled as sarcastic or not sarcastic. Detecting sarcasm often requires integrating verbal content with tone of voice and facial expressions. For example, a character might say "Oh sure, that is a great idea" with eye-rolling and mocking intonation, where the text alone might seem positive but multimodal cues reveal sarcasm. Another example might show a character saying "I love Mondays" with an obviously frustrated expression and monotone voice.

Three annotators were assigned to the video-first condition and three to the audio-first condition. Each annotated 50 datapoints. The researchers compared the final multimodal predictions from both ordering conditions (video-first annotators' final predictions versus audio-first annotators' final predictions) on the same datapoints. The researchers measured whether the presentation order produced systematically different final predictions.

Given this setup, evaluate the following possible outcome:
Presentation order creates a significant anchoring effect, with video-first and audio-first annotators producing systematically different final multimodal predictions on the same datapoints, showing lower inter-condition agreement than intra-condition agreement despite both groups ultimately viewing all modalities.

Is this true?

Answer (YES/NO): NO